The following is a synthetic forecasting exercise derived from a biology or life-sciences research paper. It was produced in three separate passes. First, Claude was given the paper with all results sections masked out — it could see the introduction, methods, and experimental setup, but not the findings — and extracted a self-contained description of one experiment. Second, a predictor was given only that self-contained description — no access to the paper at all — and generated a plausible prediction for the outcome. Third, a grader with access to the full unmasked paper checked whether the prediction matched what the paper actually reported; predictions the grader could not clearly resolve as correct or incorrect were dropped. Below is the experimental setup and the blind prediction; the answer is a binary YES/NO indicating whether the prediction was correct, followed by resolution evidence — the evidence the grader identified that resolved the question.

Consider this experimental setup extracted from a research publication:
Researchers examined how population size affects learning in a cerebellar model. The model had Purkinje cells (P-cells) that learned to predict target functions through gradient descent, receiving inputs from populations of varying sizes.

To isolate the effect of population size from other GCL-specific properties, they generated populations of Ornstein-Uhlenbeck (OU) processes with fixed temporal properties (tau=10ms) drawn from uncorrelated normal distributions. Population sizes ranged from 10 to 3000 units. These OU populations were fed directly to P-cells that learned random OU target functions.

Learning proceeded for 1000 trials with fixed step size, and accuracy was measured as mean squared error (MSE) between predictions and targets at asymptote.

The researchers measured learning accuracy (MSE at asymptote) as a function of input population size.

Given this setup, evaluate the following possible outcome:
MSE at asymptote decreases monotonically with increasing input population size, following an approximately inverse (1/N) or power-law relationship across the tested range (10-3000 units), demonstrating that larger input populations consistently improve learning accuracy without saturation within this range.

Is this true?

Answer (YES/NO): NO